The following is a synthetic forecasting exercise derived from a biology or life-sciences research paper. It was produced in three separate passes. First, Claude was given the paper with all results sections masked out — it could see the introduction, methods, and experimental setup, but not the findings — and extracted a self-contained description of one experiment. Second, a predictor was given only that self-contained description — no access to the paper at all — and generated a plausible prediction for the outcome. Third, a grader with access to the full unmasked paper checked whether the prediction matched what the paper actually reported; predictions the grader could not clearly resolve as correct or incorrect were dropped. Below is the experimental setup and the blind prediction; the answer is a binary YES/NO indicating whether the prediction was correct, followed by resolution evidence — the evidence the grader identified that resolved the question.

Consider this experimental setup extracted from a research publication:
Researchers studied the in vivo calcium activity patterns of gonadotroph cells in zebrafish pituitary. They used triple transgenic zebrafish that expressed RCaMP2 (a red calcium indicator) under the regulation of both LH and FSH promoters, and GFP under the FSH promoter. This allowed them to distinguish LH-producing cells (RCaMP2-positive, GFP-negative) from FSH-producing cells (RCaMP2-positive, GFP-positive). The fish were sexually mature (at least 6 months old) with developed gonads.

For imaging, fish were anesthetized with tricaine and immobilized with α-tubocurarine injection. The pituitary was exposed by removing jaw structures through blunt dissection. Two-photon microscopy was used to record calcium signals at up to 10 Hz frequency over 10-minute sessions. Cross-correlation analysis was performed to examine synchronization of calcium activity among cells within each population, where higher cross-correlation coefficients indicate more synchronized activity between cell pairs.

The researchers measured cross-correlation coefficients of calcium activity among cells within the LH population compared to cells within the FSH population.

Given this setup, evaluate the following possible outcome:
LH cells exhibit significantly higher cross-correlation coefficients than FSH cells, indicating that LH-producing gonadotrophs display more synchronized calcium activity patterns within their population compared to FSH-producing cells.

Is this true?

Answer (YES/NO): YES